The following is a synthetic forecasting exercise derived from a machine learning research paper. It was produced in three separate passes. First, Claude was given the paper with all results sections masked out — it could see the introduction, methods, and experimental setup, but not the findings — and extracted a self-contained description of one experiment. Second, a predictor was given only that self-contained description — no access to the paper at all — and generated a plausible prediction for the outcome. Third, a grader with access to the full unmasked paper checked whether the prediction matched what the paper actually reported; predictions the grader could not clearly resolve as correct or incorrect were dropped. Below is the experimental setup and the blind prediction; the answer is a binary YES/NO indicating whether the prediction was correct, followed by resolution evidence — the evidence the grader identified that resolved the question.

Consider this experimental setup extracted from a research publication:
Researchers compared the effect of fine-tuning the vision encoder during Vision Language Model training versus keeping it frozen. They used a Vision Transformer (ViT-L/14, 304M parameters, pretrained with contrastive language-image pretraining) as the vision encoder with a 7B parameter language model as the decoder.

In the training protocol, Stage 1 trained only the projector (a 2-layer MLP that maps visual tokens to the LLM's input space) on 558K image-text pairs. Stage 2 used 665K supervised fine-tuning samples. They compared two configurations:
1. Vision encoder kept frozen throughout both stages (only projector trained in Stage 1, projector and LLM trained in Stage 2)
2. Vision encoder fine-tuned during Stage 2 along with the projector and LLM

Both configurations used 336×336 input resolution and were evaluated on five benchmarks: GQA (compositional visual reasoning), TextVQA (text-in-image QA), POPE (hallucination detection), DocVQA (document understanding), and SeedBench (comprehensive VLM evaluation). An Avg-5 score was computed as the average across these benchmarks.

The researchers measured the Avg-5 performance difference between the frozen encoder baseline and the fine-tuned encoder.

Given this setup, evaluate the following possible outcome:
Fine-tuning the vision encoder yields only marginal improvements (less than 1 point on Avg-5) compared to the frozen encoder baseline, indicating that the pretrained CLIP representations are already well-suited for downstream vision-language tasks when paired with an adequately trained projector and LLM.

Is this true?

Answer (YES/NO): NO